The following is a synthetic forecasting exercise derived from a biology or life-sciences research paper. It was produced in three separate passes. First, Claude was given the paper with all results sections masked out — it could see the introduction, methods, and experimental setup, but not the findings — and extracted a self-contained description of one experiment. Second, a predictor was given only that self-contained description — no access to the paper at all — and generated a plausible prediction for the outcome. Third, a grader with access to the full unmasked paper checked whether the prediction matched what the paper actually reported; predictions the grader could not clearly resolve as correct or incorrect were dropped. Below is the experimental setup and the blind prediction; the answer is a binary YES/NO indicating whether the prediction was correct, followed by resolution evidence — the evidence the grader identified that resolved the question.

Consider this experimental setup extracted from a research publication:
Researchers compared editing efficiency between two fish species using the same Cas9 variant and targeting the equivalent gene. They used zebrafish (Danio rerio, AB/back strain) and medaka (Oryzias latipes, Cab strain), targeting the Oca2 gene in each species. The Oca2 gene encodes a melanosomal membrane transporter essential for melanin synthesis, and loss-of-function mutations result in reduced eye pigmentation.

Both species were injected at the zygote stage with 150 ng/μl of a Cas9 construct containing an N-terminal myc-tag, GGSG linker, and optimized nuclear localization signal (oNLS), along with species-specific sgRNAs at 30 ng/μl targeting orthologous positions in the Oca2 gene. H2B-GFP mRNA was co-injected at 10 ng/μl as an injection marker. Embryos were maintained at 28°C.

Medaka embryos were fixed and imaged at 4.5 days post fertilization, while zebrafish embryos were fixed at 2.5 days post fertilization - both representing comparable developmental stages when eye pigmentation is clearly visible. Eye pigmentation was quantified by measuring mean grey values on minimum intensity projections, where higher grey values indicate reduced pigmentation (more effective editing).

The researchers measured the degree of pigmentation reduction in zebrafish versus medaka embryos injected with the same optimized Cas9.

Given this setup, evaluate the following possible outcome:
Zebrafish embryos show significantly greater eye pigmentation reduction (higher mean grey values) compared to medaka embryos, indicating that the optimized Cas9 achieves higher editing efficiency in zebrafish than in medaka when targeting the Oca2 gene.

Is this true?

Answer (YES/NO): YES